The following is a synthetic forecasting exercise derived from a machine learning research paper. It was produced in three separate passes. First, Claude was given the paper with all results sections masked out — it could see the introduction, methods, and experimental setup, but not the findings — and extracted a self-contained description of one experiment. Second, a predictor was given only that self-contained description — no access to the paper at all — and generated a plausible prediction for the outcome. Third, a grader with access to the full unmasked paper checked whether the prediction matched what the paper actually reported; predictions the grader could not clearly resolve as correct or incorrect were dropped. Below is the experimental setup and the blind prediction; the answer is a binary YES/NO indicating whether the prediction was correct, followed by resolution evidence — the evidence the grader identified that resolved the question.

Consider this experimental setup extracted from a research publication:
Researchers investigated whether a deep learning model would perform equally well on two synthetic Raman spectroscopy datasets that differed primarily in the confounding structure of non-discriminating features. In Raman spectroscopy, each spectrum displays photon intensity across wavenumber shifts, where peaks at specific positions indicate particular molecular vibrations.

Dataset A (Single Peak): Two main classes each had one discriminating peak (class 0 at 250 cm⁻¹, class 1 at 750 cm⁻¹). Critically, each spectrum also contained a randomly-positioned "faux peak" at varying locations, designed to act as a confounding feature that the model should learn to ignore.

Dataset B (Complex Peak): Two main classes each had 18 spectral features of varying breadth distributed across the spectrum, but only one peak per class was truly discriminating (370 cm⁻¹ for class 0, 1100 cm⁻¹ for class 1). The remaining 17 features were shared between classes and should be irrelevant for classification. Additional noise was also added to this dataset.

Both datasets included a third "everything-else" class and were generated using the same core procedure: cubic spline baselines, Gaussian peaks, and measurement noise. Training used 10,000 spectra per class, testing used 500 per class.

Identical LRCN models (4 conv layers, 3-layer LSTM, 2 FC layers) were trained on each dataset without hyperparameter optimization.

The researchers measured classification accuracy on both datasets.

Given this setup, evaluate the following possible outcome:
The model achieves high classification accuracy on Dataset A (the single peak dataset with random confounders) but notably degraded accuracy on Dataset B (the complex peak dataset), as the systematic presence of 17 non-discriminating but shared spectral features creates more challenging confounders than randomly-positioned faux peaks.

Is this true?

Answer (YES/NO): NO